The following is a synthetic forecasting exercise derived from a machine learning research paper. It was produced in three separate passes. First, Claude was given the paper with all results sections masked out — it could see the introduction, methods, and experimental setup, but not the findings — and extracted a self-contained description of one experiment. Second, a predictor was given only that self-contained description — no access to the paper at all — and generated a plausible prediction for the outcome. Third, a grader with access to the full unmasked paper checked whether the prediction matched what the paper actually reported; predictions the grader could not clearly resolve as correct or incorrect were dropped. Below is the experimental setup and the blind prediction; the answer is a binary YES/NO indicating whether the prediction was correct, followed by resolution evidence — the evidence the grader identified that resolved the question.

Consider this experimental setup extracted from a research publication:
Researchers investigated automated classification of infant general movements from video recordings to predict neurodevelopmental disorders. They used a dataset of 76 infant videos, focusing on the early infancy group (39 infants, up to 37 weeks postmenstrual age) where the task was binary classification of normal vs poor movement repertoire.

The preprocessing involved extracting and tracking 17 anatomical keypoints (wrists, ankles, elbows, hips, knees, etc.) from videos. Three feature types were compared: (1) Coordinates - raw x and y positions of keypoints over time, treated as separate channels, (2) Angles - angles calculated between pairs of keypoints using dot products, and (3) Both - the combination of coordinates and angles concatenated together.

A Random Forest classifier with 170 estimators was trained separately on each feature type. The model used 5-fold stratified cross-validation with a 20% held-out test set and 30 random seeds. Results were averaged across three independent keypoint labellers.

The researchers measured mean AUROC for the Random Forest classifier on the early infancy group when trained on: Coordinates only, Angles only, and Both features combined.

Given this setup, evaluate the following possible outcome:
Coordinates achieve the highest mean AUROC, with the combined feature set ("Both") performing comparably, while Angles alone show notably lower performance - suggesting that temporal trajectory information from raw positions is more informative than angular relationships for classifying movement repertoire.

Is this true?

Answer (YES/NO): NO